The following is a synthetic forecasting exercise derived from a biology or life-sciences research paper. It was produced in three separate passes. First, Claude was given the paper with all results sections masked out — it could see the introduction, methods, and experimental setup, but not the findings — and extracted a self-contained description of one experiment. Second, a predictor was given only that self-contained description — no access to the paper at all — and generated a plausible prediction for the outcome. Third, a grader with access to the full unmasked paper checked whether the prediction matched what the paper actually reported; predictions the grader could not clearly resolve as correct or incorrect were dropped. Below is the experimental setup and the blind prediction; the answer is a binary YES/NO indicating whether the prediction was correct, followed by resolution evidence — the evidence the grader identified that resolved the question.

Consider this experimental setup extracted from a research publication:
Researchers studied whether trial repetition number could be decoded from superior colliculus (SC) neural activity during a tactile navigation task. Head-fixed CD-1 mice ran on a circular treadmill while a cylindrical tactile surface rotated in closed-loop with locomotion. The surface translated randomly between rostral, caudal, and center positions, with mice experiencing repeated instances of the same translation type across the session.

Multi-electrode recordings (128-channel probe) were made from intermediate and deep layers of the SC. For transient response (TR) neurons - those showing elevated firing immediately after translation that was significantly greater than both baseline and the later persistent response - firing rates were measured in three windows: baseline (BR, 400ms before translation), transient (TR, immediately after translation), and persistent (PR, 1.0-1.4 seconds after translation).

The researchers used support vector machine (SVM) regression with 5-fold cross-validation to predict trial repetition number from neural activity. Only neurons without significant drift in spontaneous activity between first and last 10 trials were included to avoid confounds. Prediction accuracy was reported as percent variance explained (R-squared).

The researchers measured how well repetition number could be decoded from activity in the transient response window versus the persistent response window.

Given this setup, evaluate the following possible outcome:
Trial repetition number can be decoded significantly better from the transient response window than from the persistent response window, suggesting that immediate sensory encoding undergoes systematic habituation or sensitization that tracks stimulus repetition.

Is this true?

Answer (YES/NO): YES